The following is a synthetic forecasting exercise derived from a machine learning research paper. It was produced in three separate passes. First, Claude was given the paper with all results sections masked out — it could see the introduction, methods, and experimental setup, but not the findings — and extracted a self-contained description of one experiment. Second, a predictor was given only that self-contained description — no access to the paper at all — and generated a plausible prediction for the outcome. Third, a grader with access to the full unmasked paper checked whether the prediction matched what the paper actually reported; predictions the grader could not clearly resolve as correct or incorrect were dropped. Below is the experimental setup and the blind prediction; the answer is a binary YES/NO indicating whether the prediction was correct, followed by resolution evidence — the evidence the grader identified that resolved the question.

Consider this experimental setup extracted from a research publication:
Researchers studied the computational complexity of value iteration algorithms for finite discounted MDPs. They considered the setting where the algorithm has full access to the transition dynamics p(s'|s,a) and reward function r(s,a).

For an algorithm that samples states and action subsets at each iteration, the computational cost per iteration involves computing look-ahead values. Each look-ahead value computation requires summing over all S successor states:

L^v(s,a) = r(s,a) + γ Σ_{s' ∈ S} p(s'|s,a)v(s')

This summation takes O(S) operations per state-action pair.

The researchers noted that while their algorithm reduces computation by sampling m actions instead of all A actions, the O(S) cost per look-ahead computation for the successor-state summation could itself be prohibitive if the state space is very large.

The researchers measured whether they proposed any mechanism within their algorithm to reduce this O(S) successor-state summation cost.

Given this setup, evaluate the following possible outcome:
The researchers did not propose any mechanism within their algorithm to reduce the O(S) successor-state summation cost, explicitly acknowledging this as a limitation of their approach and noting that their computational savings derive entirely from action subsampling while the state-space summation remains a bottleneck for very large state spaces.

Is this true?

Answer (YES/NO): YES